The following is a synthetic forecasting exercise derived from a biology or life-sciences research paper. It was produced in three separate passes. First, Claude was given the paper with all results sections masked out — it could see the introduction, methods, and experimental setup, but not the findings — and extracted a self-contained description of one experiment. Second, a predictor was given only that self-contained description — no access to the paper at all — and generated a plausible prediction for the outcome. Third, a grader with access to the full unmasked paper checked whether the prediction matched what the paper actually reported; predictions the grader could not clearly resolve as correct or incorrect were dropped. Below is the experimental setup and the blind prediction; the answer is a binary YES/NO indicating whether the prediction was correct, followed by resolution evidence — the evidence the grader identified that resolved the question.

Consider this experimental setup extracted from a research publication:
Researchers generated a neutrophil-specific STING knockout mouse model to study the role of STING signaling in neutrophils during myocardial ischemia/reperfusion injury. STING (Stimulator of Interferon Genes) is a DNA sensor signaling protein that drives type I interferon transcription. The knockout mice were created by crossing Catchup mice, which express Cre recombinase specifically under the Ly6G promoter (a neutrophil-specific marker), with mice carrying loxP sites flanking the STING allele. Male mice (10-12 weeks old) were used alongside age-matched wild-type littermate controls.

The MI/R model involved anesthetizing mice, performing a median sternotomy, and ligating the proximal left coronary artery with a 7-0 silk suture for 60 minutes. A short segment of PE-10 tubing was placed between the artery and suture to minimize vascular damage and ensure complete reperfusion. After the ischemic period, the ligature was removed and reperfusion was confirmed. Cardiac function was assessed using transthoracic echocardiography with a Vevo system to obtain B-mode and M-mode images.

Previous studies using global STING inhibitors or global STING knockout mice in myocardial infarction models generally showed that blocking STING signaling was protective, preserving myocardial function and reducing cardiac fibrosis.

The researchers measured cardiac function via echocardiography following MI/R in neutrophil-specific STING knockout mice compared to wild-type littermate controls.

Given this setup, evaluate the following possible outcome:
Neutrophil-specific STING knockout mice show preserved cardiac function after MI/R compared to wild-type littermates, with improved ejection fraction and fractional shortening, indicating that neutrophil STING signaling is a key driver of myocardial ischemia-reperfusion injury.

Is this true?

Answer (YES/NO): NO